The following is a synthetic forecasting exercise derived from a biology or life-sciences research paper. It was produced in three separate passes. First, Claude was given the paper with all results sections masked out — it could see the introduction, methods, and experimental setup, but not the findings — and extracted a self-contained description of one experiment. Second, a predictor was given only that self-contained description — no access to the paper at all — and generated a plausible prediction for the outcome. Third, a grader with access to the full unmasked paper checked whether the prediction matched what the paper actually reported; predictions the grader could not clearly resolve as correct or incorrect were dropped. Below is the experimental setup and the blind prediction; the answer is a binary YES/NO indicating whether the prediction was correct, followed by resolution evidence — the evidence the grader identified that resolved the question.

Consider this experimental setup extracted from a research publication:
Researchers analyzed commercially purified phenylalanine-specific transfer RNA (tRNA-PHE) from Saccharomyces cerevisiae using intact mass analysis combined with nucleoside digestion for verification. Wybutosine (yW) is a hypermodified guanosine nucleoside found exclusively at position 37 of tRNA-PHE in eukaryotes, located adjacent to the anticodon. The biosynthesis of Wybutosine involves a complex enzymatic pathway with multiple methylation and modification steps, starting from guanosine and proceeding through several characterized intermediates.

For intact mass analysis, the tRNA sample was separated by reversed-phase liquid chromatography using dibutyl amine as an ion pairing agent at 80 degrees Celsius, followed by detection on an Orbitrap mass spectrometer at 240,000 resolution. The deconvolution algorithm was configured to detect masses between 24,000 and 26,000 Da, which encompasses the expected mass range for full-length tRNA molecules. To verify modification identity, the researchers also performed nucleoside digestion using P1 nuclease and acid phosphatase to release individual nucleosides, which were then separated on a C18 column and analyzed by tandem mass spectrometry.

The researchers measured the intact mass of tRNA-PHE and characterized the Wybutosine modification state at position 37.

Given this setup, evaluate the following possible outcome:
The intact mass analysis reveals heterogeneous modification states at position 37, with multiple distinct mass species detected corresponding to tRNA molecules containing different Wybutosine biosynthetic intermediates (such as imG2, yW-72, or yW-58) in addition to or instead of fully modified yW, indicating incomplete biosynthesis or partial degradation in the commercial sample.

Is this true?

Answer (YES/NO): YES